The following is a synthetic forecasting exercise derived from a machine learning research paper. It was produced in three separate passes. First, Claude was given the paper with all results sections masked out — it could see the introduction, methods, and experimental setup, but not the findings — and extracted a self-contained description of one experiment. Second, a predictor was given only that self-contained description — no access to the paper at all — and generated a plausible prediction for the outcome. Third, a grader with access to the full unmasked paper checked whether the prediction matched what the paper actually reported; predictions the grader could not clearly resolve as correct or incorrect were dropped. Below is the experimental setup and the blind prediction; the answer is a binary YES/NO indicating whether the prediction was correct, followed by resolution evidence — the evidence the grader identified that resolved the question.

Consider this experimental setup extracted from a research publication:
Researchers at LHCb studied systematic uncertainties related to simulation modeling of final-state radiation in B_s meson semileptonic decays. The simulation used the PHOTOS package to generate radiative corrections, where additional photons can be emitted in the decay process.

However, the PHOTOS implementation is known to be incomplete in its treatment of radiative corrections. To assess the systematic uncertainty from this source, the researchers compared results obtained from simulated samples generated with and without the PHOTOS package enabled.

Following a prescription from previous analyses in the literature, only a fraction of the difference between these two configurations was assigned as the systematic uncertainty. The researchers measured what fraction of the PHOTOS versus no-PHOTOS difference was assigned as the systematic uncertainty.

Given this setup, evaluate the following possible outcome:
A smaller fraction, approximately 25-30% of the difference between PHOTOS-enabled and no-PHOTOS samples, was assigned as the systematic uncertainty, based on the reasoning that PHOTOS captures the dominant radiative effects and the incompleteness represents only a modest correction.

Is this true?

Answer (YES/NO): NO